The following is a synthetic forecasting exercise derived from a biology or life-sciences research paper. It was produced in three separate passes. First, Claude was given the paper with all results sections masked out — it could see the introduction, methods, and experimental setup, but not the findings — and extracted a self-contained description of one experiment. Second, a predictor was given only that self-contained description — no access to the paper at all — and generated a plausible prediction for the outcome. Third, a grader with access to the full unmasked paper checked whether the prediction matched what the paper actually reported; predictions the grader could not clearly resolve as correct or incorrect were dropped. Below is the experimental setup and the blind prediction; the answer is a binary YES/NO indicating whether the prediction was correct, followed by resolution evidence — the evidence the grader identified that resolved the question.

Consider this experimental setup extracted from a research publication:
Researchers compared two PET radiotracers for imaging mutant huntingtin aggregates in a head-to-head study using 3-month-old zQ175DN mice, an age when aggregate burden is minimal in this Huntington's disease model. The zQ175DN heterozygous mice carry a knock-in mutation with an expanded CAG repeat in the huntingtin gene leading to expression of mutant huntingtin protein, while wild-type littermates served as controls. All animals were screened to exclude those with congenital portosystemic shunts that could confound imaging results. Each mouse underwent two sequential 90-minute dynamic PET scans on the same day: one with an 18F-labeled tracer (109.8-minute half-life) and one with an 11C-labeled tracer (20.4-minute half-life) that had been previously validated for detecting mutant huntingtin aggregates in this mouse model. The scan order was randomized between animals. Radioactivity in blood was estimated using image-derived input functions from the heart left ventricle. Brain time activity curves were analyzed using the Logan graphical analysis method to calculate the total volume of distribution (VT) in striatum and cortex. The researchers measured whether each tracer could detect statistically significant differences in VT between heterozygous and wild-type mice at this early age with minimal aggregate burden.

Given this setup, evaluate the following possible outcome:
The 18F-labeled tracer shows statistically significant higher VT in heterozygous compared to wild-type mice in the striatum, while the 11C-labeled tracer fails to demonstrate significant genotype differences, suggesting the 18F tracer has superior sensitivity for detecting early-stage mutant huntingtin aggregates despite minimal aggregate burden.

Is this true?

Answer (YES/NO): NO